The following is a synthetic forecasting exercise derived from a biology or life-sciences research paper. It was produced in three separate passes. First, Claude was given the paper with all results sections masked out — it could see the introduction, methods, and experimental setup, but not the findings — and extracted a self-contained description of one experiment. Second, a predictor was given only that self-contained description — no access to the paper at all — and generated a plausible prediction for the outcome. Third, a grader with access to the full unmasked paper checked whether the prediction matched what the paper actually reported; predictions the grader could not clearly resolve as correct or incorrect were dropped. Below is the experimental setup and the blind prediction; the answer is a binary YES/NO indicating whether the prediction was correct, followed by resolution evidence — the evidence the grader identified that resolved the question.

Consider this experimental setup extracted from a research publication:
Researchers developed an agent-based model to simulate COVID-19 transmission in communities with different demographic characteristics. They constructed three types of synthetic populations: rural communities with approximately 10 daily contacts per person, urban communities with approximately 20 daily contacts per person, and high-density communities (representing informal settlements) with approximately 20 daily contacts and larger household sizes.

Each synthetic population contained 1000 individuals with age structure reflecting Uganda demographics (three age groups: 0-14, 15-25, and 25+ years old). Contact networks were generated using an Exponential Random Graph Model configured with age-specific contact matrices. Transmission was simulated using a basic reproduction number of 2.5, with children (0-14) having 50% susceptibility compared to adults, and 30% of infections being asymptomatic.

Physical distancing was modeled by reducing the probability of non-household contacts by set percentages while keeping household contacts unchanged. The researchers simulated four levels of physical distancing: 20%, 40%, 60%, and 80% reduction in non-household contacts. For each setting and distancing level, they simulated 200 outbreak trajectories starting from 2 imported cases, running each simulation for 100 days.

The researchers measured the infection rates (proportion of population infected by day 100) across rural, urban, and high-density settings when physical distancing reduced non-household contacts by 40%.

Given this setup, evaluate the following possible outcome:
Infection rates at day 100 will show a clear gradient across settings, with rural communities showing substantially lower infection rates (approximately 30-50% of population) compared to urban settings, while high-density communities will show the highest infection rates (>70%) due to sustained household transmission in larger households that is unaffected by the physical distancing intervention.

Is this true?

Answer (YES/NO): NO